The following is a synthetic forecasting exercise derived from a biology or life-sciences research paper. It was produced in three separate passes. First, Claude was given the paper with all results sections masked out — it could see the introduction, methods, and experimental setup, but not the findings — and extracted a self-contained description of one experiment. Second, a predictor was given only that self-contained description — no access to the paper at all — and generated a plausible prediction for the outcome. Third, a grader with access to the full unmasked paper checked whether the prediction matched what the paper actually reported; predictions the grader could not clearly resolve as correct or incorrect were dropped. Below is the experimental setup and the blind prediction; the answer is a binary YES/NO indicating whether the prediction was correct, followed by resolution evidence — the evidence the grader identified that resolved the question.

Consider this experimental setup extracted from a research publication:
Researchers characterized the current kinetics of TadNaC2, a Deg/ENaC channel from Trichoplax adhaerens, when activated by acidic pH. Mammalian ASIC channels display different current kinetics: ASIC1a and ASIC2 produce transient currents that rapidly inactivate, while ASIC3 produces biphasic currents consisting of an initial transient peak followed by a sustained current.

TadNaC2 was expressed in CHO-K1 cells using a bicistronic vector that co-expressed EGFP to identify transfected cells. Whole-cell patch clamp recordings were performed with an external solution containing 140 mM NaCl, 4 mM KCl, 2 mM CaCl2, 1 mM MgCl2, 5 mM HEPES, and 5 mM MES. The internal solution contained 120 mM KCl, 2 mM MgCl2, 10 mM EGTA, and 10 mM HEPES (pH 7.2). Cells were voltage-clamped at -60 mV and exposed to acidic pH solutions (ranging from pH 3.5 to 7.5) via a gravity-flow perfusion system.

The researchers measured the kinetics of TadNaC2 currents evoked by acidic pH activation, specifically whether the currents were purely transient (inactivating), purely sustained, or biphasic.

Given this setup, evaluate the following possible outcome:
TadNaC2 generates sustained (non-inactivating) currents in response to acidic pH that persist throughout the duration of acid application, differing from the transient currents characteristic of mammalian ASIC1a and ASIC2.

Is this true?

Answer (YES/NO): NO